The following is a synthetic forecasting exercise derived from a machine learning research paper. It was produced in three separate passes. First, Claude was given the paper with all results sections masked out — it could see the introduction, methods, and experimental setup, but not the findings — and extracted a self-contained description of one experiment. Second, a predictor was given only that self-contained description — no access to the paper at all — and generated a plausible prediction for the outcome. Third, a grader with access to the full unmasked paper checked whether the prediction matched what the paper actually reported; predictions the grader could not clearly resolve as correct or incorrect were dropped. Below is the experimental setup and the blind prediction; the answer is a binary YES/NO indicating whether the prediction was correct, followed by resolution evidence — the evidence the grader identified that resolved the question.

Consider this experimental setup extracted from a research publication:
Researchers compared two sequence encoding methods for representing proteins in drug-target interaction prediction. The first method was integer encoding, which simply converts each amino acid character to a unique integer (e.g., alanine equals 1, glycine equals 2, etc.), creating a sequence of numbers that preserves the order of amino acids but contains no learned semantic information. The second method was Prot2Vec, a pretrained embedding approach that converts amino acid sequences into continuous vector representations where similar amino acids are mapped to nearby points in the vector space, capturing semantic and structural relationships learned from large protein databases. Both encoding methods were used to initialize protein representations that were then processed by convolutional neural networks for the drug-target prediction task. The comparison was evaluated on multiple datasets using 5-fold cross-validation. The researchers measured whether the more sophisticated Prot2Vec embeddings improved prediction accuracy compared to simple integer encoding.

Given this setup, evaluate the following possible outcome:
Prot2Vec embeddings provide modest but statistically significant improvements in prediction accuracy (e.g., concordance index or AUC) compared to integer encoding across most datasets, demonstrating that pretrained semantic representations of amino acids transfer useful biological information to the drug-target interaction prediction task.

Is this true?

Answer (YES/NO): NO